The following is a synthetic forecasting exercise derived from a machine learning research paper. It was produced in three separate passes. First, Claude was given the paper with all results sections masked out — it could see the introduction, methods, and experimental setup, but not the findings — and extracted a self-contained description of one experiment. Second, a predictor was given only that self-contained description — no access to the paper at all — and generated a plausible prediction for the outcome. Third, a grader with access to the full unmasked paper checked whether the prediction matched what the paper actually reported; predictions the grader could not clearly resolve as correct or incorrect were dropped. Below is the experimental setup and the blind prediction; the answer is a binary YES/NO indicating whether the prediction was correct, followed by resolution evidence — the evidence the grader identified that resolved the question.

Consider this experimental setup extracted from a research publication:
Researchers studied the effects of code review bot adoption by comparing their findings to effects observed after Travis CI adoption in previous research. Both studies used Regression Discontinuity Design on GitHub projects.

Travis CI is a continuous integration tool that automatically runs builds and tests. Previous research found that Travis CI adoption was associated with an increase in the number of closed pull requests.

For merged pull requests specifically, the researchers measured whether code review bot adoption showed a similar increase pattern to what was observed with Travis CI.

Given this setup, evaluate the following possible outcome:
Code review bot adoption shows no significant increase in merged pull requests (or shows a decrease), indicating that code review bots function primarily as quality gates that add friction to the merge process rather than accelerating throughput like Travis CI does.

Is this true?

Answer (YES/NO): NO